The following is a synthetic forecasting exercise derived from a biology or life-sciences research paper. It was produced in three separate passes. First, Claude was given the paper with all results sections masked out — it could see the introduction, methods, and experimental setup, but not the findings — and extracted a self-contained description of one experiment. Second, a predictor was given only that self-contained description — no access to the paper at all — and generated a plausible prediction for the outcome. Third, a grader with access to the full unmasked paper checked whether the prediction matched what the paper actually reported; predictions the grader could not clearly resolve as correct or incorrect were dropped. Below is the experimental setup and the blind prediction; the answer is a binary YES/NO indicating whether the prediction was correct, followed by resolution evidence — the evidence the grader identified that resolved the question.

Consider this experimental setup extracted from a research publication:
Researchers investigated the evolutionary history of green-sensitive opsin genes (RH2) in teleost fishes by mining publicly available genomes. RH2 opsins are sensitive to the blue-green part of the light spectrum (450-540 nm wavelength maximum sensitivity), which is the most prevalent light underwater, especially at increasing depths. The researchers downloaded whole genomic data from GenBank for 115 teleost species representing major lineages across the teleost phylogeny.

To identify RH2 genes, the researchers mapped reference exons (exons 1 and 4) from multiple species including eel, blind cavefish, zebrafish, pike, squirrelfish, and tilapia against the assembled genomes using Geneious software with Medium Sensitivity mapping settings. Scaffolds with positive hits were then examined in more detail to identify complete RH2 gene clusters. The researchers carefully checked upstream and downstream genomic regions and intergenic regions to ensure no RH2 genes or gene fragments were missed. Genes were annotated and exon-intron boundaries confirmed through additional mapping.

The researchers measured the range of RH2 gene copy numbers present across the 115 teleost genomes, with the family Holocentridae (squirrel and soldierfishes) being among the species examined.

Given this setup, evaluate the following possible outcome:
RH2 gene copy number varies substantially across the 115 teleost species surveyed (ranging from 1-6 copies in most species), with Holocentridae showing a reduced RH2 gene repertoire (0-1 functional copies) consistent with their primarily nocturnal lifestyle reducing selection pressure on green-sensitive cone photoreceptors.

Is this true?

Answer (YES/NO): NO